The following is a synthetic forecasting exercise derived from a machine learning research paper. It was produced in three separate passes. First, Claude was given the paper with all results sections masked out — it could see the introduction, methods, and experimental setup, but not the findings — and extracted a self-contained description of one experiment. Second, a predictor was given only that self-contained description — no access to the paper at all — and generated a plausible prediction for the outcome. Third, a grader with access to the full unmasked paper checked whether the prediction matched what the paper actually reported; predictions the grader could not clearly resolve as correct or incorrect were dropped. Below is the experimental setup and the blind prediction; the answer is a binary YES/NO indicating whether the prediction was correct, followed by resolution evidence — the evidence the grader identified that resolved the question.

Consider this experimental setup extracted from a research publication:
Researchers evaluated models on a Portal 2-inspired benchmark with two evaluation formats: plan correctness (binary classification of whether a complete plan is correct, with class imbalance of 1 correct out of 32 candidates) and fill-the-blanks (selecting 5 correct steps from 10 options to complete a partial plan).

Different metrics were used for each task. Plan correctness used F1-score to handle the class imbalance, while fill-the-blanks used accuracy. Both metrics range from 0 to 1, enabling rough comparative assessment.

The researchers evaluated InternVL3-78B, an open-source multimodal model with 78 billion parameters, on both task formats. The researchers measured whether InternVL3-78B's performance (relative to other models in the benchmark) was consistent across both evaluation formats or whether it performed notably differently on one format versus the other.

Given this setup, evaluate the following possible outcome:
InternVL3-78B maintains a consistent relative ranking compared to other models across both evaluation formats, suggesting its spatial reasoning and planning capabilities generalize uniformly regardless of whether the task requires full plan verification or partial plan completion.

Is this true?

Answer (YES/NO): NO